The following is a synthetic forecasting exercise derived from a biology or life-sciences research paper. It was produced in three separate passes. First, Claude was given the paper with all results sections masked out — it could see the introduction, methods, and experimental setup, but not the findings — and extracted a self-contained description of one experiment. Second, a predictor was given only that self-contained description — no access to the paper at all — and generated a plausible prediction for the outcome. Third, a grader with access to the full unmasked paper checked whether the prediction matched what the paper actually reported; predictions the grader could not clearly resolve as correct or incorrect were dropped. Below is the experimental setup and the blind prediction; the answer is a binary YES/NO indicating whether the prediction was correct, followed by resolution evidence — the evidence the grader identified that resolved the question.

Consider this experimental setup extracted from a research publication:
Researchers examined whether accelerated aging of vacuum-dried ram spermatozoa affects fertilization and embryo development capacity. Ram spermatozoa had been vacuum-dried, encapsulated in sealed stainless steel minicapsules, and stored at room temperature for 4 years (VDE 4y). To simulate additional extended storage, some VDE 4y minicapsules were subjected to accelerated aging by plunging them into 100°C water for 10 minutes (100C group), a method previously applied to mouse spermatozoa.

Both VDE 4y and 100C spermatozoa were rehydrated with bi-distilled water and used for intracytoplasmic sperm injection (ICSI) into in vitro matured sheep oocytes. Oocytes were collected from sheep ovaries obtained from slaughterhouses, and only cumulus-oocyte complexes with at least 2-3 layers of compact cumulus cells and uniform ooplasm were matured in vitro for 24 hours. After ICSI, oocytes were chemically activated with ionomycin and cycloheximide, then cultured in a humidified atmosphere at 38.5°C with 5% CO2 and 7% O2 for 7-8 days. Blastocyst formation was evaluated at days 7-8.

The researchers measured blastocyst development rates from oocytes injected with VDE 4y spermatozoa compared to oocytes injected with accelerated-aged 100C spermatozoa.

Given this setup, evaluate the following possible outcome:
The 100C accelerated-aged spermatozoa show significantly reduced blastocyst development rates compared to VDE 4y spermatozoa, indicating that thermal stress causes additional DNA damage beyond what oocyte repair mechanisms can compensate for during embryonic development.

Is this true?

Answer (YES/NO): NO